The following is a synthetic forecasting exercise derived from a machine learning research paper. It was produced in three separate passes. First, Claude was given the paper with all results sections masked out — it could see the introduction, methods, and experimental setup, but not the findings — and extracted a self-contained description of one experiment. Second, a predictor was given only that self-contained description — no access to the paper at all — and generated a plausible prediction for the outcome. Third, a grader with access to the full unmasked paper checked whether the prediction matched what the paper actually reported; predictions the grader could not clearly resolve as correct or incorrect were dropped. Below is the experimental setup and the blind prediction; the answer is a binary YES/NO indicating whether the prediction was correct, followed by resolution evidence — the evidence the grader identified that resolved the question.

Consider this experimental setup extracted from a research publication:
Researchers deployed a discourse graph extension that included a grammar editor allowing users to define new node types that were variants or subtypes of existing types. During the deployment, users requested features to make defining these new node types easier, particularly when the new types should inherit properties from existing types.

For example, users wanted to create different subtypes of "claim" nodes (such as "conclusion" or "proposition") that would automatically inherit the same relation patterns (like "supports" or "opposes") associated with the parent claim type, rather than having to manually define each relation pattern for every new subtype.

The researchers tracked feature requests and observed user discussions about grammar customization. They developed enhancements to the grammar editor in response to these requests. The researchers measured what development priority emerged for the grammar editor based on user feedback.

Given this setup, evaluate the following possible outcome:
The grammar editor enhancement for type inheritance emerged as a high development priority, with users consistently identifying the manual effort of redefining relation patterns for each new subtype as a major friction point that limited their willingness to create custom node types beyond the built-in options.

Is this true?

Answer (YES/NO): NO